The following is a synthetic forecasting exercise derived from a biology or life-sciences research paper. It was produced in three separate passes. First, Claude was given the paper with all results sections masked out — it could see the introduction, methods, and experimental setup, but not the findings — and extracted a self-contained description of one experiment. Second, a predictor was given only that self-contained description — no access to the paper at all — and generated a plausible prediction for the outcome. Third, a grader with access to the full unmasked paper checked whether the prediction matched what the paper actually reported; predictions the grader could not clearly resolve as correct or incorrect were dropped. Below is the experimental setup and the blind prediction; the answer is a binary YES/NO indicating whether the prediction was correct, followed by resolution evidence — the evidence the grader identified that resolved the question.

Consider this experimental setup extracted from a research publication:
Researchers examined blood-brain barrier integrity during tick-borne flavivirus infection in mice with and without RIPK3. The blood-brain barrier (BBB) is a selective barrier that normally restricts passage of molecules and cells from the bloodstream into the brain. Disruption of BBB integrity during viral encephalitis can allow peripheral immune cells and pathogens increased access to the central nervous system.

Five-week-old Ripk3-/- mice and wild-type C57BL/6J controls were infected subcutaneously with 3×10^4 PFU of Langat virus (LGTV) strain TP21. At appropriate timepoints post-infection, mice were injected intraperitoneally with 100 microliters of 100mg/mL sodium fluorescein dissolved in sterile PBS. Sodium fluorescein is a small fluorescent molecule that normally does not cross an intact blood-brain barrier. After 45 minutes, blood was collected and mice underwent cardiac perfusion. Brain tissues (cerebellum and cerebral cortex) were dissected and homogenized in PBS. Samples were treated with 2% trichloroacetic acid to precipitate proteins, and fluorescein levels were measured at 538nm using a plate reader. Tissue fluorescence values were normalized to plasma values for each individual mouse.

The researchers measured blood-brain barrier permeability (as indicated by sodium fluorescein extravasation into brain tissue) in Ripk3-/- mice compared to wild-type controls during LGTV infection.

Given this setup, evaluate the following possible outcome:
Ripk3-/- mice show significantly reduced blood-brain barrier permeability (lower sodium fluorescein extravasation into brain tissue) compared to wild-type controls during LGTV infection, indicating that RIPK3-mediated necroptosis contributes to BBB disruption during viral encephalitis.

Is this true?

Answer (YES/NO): NO